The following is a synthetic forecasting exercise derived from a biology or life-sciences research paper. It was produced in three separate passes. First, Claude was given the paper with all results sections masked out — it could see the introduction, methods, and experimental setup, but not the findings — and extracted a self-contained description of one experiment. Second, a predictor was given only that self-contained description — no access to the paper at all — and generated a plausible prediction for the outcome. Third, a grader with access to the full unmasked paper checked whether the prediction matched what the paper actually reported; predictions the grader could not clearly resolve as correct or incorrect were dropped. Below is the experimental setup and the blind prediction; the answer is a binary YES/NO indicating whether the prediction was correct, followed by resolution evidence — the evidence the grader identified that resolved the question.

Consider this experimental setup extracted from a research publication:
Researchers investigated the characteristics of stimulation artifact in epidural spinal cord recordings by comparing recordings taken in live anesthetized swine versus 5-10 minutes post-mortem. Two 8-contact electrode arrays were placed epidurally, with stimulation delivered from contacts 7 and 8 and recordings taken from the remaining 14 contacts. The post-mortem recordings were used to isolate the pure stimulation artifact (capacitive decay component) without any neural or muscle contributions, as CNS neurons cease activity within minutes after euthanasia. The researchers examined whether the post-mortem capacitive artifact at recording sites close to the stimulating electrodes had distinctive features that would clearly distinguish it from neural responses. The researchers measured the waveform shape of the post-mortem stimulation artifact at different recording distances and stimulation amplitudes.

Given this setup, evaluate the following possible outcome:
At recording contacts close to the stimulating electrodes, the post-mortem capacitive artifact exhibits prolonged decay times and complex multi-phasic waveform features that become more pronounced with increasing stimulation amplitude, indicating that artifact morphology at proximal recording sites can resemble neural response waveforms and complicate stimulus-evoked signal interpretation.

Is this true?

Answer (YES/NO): YES